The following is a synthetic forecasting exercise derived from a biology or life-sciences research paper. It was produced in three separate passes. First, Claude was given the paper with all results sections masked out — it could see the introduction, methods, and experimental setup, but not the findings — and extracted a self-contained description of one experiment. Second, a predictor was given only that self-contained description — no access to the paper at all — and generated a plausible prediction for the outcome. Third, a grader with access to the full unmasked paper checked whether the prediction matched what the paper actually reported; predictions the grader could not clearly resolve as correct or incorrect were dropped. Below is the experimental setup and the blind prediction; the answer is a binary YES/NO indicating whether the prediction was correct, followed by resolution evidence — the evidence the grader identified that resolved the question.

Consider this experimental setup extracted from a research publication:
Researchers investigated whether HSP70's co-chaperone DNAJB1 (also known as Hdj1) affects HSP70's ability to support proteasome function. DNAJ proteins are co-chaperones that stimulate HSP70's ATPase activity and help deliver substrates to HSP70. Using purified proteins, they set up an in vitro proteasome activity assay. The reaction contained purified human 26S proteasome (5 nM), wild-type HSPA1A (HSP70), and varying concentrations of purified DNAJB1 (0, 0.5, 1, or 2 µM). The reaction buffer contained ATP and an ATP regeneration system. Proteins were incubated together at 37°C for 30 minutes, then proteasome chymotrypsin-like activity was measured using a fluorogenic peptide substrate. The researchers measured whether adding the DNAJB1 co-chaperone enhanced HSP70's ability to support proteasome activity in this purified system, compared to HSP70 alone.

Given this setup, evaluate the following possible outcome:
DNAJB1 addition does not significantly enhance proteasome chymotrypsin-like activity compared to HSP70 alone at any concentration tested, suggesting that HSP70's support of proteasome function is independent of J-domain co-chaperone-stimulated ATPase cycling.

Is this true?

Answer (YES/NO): NO